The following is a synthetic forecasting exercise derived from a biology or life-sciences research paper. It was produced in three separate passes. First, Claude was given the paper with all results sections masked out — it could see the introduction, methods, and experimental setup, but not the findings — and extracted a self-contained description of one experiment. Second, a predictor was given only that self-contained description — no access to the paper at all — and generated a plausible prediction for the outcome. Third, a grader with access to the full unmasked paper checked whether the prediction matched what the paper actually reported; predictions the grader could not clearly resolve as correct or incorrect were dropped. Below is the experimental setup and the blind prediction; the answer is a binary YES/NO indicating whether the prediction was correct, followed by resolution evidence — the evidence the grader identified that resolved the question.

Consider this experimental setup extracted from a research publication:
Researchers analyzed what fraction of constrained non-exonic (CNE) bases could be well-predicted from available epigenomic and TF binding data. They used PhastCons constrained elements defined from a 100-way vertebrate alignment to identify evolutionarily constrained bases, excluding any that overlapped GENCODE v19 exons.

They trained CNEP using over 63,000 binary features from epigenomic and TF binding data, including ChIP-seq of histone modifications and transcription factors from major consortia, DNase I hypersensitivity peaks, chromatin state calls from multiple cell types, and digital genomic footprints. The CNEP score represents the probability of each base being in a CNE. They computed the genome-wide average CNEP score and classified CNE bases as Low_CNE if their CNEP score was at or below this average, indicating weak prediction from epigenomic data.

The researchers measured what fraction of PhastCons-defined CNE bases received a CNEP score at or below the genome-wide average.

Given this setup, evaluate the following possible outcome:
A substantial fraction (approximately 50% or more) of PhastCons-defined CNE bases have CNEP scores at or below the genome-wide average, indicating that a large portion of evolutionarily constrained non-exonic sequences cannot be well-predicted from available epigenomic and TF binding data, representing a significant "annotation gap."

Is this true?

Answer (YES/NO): NO